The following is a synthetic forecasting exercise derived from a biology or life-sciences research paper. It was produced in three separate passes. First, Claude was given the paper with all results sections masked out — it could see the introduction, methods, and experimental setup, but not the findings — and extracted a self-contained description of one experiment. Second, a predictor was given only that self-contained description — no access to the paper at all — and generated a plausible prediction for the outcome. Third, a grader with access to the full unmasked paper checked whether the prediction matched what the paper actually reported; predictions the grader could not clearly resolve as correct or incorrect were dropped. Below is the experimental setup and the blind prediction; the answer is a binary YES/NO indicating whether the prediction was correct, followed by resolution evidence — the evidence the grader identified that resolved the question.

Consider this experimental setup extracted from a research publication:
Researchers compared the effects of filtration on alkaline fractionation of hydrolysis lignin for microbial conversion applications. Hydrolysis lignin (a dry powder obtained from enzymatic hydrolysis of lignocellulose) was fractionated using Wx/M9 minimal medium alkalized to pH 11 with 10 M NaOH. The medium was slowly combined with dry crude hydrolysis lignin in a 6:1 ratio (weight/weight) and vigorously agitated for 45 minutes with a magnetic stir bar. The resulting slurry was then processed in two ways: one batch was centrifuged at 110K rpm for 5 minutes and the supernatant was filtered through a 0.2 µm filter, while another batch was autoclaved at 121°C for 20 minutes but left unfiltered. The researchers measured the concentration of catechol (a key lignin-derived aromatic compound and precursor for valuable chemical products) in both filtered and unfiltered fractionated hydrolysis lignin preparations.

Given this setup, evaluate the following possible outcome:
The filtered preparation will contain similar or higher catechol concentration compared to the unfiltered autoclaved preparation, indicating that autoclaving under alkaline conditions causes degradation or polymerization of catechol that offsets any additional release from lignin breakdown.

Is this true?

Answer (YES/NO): YES